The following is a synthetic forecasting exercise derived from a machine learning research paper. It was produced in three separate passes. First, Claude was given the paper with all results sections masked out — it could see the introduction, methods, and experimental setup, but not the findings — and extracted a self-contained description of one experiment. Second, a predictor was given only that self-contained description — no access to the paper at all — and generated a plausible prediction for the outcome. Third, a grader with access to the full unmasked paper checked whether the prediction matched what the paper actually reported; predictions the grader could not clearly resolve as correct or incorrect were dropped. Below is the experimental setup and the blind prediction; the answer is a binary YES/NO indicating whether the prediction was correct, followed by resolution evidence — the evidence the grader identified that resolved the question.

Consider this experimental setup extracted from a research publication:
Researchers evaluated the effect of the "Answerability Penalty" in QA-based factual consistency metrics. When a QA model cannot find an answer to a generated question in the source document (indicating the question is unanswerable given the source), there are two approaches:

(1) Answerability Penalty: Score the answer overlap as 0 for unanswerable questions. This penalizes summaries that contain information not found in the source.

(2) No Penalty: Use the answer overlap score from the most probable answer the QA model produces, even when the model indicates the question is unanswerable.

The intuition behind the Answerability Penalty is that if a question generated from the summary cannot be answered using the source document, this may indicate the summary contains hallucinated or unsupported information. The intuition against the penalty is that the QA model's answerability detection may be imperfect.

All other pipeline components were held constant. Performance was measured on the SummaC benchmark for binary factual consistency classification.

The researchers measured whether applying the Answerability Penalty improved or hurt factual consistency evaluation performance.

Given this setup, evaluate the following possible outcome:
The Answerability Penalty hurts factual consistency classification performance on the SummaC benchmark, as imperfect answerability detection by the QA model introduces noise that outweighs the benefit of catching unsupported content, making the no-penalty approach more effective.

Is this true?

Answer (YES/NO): NO